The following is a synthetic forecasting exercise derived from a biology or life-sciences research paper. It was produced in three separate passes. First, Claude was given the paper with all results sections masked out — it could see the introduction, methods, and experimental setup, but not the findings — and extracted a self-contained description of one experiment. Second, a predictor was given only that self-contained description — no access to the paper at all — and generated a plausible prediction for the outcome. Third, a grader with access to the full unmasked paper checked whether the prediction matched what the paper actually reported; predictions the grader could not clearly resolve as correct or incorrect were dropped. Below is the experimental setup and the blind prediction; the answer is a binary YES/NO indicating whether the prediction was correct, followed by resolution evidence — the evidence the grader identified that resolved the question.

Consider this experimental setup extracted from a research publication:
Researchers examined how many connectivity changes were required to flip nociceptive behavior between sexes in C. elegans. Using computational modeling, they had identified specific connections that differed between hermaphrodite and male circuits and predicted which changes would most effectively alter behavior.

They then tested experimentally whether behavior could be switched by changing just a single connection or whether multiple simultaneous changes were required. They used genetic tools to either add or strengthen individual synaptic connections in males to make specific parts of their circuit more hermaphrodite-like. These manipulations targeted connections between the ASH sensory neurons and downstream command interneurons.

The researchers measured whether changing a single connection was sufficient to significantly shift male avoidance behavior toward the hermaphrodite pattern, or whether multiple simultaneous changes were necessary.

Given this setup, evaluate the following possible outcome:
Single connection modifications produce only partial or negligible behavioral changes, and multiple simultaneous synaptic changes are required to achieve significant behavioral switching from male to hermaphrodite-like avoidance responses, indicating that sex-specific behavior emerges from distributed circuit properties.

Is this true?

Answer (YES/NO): NO